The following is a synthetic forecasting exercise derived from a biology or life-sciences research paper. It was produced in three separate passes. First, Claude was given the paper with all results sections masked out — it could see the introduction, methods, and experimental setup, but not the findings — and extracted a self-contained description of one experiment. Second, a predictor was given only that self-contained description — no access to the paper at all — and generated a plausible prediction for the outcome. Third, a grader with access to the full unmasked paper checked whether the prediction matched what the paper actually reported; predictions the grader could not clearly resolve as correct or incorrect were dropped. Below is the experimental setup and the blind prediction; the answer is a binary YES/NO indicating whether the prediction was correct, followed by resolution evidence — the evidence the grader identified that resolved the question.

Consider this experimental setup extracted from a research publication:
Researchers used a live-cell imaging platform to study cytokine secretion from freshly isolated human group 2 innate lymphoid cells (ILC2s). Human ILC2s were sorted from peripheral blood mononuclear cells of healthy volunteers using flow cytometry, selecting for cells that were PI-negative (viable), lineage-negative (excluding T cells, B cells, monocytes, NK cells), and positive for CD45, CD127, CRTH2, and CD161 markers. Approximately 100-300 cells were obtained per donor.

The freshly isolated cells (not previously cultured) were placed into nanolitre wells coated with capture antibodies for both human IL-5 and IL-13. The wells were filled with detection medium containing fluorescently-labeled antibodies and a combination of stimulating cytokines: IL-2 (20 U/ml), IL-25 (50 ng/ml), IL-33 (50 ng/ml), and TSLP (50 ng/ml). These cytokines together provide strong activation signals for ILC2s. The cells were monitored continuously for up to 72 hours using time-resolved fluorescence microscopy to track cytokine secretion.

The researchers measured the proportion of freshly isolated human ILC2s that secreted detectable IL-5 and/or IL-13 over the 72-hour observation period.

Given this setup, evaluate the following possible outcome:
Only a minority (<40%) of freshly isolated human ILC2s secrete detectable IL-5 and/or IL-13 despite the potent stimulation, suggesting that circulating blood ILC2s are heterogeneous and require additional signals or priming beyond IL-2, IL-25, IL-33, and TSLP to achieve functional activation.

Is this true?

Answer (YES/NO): YES